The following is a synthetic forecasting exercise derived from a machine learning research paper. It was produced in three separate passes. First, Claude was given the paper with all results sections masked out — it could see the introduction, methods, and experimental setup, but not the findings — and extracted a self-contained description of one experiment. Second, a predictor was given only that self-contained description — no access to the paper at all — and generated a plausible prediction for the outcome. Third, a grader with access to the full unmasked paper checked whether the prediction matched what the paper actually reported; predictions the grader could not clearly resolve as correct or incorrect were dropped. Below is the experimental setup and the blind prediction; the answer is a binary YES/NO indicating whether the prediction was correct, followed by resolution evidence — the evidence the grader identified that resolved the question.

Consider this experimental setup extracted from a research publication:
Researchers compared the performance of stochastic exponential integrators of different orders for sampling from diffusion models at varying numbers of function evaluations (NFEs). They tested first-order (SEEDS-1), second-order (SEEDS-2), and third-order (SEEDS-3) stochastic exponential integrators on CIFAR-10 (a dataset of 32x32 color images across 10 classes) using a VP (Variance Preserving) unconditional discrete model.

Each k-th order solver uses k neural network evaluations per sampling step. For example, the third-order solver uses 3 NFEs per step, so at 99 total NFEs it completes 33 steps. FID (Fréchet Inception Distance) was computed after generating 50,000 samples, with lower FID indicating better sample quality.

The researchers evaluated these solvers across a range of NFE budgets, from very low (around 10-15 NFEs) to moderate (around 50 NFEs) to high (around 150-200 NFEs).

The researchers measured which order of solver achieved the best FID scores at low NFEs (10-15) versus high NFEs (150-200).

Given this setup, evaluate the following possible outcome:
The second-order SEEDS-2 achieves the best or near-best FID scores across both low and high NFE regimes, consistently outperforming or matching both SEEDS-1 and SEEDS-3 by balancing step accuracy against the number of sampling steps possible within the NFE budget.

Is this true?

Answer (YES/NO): NO